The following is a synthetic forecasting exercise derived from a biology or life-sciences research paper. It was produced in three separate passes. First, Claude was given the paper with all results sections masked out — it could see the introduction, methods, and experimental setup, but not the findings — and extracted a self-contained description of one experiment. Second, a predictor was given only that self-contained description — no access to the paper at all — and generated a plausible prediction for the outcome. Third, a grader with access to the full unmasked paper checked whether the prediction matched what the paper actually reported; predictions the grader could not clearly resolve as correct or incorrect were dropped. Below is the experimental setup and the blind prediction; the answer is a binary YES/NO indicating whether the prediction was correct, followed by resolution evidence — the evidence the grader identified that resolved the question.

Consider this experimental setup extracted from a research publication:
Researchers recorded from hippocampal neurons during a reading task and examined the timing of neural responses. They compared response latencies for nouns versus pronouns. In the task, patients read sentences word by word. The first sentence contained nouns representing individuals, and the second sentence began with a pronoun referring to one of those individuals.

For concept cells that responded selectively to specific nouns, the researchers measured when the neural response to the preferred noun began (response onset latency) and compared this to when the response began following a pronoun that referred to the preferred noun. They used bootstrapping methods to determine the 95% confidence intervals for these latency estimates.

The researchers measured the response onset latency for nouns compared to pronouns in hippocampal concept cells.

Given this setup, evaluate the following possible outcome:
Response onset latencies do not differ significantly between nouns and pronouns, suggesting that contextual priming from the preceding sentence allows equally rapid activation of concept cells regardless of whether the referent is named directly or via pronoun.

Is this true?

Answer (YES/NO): NO